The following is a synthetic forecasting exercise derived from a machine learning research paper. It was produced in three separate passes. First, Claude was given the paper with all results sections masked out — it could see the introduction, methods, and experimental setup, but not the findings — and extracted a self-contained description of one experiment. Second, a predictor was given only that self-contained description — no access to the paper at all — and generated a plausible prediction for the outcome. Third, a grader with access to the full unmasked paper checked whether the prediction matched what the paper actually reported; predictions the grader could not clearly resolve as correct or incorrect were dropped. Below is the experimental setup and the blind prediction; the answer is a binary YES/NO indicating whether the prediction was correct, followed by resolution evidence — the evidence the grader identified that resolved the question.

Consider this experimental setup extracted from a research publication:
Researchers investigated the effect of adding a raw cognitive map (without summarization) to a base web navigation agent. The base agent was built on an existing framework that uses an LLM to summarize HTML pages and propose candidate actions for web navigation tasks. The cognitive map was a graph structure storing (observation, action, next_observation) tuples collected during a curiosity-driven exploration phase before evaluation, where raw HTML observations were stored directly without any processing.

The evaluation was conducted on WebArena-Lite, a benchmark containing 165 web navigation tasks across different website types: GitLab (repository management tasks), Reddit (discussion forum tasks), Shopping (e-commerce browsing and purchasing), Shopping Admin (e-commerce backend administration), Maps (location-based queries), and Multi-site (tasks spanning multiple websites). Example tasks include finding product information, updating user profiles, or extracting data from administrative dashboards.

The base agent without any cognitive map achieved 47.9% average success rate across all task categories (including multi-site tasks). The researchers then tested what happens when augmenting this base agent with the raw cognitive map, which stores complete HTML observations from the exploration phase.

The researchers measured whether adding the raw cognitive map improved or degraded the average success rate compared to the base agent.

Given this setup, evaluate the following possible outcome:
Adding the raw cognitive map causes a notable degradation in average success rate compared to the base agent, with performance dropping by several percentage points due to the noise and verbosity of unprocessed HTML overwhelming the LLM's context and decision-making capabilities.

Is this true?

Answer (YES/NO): YES